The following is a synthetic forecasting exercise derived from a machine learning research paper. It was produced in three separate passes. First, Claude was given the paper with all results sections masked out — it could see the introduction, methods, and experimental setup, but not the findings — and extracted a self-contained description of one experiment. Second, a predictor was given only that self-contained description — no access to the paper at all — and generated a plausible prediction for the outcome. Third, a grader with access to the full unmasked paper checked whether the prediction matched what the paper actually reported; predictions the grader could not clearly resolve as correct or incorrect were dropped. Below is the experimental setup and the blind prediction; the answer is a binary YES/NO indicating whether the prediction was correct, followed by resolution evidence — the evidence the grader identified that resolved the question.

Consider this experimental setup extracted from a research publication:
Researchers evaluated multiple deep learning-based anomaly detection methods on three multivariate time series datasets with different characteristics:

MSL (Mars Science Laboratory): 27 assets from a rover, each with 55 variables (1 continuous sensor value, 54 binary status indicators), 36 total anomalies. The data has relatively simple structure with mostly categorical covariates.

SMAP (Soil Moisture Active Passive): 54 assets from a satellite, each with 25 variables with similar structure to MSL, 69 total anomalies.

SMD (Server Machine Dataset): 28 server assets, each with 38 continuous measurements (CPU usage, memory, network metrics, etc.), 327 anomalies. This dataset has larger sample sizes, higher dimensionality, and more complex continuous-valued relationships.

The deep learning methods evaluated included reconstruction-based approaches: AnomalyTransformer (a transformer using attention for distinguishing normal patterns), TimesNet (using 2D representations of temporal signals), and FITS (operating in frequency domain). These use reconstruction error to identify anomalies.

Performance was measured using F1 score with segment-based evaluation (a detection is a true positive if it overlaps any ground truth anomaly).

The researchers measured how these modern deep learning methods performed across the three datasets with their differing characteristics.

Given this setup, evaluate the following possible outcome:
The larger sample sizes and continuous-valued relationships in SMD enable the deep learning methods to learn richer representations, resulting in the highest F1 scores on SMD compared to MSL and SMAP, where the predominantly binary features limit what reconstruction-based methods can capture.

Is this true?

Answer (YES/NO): NO